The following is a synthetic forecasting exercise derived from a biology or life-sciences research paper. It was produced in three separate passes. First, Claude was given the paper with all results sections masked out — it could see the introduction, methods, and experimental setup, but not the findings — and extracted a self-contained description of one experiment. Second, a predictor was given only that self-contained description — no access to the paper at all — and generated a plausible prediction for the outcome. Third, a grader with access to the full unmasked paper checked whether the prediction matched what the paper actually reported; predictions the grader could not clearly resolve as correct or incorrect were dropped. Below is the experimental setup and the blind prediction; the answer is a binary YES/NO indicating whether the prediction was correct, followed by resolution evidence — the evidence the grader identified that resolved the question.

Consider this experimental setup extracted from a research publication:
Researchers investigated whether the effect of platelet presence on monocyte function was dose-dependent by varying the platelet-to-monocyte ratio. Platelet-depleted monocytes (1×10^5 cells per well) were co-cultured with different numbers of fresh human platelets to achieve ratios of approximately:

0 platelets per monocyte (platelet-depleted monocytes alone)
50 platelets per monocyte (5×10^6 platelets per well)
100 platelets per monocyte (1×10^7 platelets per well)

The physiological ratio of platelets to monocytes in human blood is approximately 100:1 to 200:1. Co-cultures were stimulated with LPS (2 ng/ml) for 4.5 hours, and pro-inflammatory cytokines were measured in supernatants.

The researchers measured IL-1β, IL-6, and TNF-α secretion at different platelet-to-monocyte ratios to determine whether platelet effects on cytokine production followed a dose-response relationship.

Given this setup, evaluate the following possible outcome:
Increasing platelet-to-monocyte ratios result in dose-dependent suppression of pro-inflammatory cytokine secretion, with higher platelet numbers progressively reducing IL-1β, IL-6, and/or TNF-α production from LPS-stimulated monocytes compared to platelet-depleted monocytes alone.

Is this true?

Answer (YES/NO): NO